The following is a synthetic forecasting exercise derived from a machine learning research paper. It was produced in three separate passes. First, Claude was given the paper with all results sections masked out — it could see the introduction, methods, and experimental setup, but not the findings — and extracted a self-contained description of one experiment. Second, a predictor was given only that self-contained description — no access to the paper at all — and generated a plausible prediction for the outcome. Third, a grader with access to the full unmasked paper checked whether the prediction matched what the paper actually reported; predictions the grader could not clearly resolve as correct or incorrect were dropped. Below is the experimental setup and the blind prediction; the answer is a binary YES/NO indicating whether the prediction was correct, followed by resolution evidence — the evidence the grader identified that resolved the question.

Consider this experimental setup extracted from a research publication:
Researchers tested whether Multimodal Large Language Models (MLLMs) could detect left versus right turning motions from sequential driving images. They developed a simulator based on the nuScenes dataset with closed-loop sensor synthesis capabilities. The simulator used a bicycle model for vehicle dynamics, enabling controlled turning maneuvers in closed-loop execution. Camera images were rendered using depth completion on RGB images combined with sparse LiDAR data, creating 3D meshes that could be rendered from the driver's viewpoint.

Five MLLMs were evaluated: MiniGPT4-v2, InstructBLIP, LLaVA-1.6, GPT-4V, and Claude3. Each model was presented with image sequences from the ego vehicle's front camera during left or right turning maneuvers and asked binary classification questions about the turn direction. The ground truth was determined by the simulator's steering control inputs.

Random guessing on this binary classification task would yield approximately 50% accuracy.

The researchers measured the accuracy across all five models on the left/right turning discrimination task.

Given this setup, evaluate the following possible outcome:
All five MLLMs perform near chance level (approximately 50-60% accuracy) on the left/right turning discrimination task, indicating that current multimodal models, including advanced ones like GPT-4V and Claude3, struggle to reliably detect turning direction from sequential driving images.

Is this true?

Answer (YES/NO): YES